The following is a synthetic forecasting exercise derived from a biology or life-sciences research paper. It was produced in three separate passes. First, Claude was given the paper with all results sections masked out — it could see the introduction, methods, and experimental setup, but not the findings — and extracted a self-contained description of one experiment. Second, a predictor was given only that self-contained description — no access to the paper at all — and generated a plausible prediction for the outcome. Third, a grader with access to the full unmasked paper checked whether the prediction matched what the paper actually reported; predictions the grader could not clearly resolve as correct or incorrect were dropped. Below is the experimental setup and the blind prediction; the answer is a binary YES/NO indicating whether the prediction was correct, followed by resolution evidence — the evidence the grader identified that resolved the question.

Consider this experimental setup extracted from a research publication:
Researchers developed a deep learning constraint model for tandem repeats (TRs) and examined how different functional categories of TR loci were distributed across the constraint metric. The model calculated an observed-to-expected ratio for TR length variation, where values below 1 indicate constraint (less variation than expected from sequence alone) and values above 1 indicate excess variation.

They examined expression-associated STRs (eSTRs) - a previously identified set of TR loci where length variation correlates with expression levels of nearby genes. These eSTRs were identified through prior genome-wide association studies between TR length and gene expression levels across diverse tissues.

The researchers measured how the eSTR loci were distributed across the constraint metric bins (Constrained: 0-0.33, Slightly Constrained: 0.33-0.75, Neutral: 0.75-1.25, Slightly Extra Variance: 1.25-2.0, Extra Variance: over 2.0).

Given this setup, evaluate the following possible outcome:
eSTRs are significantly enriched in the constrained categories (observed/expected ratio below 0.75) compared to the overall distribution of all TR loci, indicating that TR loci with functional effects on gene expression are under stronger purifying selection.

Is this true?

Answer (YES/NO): NO